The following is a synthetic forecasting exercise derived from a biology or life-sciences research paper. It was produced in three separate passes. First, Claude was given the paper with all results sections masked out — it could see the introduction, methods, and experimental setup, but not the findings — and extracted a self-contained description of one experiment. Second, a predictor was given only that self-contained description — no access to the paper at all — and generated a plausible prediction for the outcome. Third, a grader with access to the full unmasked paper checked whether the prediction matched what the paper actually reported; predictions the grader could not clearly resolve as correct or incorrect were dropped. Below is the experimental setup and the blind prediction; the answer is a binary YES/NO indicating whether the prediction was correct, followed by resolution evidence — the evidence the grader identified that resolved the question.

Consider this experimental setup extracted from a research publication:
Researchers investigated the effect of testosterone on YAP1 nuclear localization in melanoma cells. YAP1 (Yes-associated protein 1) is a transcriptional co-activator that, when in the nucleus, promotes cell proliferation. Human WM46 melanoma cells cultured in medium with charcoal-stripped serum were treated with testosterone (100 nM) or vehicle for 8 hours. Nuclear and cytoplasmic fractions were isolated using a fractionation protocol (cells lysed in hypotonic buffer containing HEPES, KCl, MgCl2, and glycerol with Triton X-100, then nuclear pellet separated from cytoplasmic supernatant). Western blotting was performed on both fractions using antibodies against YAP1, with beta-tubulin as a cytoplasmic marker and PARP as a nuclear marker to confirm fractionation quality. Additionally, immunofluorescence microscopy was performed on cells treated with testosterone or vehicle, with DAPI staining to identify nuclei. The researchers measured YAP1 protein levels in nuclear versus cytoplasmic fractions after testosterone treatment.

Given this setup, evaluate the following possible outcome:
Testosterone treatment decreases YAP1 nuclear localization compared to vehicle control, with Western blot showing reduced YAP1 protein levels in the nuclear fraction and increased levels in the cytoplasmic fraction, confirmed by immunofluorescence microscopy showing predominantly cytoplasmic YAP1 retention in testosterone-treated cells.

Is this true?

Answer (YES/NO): NO